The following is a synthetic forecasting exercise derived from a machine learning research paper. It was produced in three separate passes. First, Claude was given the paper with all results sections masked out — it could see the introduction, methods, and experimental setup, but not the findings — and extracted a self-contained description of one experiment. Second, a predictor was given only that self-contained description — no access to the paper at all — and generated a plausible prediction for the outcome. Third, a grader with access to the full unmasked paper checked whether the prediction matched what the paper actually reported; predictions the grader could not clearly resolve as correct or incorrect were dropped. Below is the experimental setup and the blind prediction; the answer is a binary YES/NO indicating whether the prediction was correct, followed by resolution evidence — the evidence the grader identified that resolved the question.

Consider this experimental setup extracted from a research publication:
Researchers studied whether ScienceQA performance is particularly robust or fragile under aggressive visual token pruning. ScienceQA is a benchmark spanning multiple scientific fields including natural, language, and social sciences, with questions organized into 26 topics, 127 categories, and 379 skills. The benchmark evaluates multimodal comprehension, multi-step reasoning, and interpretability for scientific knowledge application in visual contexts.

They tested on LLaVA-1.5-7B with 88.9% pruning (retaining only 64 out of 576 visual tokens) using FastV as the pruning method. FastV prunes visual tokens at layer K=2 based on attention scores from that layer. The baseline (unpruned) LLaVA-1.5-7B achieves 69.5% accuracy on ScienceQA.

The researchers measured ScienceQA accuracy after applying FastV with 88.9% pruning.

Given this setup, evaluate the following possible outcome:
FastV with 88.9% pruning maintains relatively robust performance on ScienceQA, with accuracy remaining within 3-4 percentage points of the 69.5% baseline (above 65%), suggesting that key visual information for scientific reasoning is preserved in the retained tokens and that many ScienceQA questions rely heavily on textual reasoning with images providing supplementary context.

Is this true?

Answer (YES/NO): YES